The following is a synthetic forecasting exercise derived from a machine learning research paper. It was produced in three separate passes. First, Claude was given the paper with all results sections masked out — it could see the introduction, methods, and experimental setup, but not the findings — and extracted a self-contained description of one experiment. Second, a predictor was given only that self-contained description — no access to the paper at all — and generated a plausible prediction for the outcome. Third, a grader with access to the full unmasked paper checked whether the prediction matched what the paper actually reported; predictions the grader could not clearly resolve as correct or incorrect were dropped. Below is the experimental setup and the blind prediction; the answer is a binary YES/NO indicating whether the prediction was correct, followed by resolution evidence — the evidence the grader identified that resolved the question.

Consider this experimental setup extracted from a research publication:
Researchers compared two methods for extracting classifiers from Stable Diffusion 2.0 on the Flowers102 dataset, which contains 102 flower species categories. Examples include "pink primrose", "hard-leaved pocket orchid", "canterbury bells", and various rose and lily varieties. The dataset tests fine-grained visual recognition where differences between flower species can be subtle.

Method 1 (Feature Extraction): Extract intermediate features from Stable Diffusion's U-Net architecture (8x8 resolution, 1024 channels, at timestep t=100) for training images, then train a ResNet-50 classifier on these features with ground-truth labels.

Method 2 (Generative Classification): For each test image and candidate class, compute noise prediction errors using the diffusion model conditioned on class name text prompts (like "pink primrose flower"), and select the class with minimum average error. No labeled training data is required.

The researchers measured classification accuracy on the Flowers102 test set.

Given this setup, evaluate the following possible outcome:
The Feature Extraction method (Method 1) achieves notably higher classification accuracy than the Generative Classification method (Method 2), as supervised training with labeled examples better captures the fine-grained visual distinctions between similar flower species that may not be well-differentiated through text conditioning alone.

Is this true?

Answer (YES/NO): YES